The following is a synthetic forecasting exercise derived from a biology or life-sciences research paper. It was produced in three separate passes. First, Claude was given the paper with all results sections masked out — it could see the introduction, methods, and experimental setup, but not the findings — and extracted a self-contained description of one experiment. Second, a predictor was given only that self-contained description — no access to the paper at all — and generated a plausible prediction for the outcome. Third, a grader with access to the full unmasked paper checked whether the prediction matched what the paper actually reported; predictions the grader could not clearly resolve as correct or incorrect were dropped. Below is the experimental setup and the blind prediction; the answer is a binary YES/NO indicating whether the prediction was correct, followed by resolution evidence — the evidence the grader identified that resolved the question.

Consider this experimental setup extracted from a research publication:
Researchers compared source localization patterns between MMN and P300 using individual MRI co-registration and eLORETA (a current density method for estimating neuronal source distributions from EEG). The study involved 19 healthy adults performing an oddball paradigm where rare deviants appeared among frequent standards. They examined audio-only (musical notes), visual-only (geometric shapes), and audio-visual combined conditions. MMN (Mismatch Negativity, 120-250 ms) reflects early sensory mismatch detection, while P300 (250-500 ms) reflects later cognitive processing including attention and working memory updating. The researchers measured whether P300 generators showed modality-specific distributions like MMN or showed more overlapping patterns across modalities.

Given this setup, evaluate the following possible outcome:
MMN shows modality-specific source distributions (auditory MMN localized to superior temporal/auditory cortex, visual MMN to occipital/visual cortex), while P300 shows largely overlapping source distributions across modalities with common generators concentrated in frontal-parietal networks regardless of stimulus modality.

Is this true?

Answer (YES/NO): NO